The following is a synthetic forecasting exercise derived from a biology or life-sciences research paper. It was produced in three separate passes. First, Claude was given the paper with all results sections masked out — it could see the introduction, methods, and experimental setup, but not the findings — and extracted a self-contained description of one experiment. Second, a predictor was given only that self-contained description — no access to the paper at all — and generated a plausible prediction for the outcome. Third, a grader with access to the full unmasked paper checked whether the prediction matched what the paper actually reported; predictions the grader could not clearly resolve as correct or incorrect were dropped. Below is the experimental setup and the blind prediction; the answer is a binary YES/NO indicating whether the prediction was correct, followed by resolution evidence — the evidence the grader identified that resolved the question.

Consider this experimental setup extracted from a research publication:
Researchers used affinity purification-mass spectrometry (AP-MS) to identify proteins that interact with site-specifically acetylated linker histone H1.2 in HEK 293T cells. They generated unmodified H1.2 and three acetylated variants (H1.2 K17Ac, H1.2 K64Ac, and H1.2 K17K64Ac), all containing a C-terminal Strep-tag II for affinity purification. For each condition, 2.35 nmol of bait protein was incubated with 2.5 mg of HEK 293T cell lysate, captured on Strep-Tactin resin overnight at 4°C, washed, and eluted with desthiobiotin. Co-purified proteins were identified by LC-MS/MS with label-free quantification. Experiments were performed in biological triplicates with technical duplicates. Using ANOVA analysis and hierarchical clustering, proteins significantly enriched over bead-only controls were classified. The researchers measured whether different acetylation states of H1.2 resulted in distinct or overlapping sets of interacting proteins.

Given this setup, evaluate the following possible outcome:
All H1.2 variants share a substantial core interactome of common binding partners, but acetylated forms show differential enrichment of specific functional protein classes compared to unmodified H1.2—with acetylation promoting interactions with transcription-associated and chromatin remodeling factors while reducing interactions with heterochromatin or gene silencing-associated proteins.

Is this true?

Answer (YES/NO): NO